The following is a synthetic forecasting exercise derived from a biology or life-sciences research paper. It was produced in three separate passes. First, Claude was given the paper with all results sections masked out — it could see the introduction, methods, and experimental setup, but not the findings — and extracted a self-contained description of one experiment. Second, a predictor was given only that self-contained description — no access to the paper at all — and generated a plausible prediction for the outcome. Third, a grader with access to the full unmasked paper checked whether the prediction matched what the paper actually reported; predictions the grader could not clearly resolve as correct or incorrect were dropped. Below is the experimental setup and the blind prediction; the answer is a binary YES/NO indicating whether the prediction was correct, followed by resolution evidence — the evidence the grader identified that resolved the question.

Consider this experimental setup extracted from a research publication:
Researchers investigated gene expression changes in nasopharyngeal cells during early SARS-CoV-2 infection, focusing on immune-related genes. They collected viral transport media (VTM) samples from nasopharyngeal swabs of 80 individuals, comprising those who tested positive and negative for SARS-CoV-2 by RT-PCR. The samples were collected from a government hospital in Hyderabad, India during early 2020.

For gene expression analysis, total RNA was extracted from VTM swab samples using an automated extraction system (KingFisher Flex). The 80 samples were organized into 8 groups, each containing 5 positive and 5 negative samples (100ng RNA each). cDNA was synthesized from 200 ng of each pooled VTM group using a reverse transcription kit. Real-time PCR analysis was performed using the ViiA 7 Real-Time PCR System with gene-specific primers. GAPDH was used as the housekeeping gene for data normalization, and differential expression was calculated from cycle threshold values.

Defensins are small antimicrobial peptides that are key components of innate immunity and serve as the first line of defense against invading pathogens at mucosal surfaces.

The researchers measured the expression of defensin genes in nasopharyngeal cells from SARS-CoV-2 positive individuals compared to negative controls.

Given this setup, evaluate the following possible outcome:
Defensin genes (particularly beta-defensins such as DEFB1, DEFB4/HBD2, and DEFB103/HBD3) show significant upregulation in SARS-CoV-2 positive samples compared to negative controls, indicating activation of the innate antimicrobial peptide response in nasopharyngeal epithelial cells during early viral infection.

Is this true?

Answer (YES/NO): NO